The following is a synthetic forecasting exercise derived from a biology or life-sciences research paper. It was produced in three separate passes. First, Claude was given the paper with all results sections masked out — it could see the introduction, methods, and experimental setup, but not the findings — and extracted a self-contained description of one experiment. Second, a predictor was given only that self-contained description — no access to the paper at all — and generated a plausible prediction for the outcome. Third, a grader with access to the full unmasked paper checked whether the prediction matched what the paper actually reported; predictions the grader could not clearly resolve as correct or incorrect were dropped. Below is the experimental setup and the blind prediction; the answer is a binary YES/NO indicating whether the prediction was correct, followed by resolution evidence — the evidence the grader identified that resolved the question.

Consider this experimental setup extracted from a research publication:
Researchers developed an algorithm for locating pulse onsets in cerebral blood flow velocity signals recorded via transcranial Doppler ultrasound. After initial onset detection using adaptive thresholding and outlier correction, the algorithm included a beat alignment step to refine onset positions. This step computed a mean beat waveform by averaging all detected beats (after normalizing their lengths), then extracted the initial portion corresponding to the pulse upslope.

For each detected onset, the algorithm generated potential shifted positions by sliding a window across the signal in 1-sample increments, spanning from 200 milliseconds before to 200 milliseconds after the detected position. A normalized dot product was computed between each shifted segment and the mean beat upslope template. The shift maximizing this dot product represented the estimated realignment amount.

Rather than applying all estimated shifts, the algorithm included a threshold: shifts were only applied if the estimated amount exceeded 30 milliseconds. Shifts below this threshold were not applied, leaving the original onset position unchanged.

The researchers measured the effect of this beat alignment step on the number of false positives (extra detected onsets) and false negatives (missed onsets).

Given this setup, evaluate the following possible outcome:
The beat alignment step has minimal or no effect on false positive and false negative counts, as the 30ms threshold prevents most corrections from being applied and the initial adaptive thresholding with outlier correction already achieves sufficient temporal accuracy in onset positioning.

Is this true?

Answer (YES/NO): YES